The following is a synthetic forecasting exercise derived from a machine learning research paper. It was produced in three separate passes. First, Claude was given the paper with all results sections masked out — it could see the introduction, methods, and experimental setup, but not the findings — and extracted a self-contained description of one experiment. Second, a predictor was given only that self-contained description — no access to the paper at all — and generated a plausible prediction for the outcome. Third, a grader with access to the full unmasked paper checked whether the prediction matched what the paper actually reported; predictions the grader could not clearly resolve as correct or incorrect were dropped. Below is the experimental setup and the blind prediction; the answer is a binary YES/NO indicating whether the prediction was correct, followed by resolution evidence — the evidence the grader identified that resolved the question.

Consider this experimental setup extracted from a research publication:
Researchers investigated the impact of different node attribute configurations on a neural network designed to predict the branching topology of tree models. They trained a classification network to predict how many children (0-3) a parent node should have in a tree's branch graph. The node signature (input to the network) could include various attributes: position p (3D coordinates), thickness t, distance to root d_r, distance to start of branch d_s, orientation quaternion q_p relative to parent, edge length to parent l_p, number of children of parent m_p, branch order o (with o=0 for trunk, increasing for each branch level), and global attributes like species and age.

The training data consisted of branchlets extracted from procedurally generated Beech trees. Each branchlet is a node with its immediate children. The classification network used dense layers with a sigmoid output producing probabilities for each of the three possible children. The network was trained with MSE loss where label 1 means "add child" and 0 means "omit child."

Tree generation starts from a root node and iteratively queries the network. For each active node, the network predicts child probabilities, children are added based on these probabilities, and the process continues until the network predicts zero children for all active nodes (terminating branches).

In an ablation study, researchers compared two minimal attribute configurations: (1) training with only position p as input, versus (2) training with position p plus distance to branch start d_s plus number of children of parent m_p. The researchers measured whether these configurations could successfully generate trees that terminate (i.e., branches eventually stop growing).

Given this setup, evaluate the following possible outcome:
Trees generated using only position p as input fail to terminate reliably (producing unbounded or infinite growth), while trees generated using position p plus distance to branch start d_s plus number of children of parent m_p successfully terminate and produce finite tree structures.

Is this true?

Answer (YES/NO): NO